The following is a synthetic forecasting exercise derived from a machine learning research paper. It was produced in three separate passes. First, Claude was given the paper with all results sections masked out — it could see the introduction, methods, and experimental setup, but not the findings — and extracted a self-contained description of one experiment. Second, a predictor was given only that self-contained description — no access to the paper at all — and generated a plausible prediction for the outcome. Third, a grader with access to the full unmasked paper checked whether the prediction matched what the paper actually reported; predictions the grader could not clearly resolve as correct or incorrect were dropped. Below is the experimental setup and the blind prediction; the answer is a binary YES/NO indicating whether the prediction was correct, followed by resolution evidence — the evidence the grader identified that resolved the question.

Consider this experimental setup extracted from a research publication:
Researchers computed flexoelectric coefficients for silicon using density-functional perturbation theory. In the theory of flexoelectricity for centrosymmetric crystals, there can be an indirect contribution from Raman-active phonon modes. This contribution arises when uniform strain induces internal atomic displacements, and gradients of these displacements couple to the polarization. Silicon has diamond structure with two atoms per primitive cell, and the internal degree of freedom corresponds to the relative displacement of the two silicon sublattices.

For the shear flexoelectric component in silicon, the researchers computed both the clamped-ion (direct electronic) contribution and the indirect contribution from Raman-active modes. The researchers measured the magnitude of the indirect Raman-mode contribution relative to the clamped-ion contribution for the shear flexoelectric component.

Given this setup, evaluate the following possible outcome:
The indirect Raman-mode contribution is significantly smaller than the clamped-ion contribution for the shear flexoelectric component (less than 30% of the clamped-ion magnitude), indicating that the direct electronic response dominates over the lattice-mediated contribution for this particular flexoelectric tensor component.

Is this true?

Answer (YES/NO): NO